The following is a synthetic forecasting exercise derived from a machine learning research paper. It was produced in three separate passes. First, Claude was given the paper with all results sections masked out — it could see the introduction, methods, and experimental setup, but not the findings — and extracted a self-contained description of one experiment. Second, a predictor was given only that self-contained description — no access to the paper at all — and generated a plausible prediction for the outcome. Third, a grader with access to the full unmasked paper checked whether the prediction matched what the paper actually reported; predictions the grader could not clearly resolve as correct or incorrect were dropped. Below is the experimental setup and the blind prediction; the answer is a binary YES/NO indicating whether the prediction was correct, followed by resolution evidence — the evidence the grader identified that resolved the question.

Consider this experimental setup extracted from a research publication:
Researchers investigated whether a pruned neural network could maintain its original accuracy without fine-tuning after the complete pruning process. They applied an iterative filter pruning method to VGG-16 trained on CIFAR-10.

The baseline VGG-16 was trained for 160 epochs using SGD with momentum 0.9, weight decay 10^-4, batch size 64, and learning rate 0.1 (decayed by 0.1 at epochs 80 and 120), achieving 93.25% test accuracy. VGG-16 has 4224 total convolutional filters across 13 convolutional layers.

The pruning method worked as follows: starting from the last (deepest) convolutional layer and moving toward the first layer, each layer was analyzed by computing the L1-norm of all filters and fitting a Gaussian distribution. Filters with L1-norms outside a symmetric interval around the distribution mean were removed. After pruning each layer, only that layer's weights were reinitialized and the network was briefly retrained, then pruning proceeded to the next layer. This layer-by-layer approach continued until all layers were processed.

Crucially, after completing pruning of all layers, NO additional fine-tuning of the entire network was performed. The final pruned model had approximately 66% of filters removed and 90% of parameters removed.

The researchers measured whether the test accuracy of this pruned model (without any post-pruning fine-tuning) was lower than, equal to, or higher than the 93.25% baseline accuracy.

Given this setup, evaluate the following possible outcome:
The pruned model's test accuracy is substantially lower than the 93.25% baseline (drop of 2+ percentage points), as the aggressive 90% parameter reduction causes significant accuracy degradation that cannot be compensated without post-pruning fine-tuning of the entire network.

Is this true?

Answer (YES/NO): NO